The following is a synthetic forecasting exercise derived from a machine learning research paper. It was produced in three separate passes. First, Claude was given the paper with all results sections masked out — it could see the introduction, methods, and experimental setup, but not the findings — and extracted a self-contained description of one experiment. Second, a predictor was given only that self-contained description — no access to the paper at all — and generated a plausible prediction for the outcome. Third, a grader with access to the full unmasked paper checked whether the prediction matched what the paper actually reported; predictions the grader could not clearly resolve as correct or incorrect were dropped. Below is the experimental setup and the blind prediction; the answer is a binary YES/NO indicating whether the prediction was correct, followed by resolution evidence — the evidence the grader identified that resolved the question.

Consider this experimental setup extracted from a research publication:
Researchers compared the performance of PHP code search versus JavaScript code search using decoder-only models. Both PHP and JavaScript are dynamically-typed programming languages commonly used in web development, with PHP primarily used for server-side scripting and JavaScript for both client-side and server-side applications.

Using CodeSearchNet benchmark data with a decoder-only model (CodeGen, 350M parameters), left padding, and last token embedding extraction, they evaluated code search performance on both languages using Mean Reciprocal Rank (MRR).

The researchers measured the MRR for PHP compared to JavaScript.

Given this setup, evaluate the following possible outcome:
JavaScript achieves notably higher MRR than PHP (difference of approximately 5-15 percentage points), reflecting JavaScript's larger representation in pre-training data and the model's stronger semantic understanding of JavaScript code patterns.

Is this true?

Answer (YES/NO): NO